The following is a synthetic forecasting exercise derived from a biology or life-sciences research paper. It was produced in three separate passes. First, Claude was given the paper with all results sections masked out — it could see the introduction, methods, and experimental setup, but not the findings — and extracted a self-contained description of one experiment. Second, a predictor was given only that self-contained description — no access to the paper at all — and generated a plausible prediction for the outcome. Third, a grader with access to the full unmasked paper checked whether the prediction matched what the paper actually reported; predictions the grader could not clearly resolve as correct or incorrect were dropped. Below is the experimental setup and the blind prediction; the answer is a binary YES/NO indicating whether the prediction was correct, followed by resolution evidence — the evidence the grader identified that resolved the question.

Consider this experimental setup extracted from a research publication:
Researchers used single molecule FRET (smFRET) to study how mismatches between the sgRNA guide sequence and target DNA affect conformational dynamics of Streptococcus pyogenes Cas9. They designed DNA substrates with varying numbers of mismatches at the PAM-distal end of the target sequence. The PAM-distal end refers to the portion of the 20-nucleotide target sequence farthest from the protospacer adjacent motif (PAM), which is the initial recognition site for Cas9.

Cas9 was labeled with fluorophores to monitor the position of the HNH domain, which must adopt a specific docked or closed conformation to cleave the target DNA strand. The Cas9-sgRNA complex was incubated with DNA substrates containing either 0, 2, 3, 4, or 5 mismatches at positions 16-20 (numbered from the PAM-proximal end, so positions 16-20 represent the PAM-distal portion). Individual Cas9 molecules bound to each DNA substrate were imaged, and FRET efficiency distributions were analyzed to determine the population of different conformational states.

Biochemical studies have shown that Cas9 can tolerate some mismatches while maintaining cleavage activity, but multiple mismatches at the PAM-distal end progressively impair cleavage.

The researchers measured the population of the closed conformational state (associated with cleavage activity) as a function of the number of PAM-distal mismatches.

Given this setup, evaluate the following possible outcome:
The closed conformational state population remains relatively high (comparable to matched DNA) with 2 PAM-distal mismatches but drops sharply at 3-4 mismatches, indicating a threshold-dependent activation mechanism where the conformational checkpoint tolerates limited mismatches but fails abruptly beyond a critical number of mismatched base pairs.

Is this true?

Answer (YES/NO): NO